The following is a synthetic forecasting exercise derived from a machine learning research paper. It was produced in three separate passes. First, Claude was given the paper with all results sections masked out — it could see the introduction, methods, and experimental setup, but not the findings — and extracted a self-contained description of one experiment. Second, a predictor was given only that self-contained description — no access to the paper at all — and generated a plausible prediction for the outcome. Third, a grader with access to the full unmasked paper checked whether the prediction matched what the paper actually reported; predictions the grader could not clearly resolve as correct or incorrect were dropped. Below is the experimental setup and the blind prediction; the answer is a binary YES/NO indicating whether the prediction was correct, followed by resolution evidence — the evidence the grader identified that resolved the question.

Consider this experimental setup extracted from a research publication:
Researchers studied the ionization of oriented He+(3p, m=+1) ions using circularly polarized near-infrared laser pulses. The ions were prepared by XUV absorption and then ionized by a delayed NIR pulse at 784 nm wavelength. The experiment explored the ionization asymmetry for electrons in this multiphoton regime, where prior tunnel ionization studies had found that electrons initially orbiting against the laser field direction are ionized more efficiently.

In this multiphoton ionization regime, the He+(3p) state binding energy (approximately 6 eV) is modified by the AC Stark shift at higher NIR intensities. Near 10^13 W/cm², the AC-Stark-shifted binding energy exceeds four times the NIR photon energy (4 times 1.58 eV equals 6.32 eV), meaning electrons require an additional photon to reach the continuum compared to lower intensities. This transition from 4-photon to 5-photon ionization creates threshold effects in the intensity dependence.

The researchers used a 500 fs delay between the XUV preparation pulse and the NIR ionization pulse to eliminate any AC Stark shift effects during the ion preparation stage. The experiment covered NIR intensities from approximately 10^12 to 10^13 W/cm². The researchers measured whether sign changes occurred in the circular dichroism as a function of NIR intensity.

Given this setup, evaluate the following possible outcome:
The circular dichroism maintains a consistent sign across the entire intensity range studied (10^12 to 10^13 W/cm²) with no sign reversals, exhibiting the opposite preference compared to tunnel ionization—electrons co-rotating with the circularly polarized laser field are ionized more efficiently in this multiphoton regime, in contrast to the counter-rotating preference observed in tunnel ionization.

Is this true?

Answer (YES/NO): NO